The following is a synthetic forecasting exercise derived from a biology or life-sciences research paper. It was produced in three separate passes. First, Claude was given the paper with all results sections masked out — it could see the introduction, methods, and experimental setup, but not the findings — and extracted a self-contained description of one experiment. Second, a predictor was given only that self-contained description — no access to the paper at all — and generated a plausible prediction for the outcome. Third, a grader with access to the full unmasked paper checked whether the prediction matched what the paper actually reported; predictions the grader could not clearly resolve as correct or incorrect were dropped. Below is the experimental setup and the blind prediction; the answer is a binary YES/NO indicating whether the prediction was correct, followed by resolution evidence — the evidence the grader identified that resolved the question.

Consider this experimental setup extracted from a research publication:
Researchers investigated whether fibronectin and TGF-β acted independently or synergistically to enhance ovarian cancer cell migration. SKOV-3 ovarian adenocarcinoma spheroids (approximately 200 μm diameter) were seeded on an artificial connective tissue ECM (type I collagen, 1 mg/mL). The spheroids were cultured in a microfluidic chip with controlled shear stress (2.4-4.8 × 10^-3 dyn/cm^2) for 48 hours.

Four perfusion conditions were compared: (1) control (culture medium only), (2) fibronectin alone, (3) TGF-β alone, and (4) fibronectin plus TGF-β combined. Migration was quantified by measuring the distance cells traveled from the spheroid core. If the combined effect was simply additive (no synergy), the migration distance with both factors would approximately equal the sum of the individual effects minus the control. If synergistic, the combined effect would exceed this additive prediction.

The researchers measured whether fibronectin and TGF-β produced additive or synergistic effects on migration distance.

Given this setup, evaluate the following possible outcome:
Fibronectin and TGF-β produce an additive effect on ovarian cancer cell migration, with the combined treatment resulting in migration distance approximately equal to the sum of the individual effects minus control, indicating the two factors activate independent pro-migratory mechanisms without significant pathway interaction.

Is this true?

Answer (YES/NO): NO